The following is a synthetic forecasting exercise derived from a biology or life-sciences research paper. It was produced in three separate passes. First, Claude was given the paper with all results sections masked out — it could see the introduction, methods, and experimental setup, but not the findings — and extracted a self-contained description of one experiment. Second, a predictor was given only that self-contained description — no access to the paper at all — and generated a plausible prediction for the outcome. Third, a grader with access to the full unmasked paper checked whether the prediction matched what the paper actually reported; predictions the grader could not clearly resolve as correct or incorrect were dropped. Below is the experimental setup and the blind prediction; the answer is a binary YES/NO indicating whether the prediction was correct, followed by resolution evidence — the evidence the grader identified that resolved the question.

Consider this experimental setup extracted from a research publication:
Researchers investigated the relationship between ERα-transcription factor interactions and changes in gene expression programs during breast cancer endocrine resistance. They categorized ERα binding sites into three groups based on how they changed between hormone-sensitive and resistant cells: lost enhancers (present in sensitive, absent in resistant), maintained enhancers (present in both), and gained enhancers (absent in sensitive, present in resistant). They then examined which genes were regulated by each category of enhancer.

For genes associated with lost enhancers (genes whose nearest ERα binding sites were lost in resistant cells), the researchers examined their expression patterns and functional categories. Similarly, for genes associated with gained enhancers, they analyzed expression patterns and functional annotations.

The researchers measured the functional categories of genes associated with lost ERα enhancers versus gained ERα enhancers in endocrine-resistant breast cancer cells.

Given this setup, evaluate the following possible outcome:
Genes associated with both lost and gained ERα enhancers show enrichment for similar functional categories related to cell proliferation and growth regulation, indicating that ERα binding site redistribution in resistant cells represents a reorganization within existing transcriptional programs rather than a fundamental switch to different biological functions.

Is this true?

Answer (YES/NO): NO